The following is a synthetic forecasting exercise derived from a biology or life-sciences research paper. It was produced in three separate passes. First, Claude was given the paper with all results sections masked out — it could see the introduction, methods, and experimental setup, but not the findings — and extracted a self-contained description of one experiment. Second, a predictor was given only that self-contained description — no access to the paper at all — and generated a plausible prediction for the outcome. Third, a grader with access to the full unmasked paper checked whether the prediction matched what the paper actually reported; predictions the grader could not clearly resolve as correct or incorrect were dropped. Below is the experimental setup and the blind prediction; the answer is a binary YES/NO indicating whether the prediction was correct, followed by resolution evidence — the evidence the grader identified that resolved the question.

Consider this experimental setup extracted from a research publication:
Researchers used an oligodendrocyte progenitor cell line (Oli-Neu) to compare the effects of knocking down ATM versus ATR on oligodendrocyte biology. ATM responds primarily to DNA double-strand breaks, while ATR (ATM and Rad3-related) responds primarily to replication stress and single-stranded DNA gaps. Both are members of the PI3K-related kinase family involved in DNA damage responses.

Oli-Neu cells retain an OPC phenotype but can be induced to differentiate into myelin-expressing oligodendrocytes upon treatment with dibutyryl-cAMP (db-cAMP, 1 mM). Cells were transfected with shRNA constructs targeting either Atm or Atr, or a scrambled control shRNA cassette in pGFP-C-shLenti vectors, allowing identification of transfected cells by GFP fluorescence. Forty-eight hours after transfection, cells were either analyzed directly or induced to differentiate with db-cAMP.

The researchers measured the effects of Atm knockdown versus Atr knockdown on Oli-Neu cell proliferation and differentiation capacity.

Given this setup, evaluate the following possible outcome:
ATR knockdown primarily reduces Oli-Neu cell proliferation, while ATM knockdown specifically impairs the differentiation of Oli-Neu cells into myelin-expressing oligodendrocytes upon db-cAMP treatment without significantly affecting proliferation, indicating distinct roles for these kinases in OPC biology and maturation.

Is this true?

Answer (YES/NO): NO